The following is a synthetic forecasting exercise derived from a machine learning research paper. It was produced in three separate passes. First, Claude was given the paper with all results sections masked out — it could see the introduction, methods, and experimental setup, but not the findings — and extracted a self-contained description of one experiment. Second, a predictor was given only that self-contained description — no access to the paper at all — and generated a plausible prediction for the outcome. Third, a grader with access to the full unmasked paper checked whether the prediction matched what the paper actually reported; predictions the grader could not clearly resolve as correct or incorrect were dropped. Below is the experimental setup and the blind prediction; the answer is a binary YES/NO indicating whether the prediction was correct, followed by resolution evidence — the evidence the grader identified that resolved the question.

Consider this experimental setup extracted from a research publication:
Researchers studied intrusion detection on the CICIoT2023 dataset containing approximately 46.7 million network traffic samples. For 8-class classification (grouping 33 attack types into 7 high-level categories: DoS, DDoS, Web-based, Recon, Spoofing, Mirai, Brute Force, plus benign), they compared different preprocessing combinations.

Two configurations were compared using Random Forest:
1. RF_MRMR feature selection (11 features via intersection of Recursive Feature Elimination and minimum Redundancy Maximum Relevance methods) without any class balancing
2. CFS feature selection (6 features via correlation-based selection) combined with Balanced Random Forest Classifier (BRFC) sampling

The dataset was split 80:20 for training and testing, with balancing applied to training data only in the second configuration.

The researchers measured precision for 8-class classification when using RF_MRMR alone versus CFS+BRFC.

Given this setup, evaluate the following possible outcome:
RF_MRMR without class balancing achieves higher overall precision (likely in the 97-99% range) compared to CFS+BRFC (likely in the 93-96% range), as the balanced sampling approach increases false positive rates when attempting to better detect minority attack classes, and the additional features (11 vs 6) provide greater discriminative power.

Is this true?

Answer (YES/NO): NO